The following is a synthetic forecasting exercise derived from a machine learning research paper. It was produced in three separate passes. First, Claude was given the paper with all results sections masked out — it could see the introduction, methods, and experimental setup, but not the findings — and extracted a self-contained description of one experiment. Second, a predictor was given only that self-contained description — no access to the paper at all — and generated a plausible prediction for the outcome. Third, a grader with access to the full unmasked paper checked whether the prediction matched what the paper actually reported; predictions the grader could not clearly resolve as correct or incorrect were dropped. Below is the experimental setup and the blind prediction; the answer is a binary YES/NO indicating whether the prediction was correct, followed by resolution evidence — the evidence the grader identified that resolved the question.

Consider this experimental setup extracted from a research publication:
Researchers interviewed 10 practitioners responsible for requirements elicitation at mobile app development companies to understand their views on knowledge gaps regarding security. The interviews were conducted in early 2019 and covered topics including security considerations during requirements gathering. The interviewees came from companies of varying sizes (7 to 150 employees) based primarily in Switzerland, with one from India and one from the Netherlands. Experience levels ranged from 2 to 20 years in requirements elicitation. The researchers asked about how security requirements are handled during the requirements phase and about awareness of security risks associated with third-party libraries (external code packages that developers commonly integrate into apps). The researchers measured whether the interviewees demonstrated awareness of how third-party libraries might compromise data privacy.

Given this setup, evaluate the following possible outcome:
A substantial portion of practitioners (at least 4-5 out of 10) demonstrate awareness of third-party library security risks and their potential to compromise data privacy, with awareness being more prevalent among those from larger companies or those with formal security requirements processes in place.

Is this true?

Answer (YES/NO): NO